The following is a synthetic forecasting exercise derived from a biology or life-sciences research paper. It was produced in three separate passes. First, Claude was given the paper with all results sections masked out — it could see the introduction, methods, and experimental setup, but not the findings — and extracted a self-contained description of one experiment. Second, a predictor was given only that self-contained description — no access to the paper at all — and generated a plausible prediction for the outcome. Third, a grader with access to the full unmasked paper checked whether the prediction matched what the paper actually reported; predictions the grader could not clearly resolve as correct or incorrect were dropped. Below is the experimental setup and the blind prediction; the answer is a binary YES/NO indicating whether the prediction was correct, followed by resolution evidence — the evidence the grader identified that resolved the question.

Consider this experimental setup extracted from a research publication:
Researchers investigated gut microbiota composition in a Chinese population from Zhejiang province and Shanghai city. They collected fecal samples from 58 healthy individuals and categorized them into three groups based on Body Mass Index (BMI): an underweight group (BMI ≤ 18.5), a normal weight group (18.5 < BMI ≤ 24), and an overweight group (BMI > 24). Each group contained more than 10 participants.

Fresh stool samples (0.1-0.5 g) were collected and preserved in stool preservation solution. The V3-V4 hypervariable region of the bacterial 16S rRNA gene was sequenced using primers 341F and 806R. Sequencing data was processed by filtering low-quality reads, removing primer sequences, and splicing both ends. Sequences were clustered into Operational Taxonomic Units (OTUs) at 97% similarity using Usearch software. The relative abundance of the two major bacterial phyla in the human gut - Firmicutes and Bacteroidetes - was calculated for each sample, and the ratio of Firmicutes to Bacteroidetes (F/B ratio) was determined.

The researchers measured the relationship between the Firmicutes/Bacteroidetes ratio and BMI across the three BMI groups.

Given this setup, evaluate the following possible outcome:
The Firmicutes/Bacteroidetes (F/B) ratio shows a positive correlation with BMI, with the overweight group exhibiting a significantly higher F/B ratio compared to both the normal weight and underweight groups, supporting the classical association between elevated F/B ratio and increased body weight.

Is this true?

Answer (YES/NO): NO